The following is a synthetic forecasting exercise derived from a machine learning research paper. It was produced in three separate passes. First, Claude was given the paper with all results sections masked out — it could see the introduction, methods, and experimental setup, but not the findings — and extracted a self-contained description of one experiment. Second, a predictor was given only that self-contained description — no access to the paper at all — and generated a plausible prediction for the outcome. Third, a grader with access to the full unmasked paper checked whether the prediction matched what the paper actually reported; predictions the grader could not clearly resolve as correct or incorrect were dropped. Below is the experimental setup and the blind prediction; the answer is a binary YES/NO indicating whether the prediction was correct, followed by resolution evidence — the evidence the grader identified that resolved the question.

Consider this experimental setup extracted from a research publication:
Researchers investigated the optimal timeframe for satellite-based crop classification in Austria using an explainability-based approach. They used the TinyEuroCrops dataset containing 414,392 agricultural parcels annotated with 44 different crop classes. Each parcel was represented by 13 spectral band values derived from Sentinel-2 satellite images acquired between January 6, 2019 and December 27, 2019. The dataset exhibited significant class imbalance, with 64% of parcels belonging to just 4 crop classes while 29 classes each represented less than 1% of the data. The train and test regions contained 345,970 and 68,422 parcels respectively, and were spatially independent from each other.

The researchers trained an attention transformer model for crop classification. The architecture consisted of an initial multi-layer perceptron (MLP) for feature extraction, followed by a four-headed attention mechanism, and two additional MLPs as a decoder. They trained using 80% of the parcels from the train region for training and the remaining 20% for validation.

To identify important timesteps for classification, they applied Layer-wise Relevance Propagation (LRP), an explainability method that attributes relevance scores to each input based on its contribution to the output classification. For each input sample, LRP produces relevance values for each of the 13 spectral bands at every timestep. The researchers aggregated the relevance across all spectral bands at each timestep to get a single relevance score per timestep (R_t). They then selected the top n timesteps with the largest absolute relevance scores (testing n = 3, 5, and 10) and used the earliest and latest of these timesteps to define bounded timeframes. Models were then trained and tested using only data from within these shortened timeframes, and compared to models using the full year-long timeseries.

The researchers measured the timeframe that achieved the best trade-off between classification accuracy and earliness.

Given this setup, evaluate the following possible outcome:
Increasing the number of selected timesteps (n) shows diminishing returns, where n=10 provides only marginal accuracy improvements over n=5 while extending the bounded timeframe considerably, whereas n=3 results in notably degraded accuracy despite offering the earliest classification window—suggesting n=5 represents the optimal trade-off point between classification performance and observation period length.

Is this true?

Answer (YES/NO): NO